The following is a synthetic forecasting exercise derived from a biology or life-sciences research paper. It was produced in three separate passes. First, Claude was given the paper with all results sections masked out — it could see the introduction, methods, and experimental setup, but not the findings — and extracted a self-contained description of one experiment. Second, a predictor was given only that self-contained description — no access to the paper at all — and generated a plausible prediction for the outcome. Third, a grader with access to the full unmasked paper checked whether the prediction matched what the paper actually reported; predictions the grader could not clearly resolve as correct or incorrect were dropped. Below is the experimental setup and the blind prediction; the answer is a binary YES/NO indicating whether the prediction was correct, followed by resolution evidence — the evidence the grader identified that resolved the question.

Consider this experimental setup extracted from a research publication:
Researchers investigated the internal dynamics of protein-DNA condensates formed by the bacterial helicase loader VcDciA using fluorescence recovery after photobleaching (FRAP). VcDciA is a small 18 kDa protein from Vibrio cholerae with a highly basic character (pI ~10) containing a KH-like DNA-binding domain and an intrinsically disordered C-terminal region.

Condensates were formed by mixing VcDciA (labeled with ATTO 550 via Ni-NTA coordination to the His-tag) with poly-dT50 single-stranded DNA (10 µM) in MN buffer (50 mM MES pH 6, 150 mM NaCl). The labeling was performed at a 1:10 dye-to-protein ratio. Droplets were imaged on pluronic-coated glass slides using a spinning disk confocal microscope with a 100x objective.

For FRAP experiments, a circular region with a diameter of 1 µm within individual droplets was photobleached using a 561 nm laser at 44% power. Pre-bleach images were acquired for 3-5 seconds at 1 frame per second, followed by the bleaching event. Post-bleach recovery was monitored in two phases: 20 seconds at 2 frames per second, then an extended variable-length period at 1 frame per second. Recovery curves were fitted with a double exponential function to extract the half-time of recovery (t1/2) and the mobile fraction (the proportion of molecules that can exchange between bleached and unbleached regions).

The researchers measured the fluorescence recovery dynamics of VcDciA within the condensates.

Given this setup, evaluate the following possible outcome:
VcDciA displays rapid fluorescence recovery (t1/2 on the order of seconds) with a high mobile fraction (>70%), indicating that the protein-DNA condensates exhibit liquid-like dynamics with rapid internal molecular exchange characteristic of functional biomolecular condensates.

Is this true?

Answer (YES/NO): YES